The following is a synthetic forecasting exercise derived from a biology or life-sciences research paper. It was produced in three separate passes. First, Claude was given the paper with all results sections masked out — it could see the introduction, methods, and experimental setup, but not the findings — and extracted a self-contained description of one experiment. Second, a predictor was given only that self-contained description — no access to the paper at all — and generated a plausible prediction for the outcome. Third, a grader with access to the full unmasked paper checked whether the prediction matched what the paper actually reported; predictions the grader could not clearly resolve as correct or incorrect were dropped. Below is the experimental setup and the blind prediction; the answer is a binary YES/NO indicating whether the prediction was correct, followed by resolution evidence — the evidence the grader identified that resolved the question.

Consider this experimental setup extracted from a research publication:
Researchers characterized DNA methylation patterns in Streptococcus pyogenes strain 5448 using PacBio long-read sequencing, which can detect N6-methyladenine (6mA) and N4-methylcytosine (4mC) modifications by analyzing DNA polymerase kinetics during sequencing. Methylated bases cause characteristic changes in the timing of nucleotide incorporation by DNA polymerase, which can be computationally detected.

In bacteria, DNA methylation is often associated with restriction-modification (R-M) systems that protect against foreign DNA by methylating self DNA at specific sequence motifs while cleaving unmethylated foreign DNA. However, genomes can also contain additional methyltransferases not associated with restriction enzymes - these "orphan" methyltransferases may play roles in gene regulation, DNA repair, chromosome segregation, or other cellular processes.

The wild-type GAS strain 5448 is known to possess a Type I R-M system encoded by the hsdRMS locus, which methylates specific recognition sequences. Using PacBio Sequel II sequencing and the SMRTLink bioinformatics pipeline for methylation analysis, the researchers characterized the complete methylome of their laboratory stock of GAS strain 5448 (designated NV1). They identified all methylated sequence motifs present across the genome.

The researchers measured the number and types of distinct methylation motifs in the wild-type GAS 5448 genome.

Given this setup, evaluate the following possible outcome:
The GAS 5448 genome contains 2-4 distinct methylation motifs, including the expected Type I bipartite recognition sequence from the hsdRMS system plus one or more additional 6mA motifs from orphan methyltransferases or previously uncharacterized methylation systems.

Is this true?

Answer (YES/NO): NO